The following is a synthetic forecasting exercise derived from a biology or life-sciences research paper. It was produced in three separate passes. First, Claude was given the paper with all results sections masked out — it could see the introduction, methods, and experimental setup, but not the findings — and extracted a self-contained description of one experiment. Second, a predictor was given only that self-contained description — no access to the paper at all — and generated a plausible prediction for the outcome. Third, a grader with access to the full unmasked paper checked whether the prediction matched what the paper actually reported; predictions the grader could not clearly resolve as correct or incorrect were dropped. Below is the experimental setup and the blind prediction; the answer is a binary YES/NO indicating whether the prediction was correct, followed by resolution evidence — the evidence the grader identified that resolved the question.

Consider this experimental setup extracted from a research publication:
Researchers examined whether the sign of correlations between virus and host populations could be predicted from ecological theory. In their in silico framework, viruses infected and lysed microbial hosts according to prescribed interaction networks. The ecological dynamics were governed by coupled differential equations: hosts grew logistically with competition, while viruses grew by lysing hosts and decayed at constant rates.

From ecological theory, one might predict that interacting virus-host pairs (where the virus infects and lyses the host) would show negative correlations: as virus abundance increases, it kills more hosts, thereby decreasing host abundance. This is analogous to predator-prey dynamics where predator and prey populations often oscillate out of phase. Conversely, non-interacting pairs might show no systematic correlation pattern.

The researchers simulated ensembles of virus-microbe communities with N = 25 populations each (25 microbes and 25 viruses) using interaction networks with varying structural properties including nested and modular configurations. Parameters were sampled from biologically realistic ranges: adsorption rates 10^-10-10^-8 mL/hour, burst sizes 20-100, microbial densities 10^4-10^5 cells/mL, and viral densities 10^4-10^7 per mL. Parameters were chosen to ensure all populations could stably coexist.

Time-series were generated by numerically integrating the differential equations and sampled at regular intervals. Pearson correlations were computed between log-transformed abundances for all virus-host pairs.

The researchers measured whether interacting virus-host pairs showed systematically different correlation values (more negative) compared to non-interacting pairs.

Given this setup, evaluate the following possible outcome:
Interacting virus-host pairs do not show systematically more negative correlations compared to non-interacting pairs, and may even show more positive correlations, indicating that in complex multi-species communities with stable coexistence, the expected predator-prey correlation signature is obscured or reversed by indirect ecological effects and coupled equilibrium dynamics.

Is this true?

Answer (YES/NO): YES